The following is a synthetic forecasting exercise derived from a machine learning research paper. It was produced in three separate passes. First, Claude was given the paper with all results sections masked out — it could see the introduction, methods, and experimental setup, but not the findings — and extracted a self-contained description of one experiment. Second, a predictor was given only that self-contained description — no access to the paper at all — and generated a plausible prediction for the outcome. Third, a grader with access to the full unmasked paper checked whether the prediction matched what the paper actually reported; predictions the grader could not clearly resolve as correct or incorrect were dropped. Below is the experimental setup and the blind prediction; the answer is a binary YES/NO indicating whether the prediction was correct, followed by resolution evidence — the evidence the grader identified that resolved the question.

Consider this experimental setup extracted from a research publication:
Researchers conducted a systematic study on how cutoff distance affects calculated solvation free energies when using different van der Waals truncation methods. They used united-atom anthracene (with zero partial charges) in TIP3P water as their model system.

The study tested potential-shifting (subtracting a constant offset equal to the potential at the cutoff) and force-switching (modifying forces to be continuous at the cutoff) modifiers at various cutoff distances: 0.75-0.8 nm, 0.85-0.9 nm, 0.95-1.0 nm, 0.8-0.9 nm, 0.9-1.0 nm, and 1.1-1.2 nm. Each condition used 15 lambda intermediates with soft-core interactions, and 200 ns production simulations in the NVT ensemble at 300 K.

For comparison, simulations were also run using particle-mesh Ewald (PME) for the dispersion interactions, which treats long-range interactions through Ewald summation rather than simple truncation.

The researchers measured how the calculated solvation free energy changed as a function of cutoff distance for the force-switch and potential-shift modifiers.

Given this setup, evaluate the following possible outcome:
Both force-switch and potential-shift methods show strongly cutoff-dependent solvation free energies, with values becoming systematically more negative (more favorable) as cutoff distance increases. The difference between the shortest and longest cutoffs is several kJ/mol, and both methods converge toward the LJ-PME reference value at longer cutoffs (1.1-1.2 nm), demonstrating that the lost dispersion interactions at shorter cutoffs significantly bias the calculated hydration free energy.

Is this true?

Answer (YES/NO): NO